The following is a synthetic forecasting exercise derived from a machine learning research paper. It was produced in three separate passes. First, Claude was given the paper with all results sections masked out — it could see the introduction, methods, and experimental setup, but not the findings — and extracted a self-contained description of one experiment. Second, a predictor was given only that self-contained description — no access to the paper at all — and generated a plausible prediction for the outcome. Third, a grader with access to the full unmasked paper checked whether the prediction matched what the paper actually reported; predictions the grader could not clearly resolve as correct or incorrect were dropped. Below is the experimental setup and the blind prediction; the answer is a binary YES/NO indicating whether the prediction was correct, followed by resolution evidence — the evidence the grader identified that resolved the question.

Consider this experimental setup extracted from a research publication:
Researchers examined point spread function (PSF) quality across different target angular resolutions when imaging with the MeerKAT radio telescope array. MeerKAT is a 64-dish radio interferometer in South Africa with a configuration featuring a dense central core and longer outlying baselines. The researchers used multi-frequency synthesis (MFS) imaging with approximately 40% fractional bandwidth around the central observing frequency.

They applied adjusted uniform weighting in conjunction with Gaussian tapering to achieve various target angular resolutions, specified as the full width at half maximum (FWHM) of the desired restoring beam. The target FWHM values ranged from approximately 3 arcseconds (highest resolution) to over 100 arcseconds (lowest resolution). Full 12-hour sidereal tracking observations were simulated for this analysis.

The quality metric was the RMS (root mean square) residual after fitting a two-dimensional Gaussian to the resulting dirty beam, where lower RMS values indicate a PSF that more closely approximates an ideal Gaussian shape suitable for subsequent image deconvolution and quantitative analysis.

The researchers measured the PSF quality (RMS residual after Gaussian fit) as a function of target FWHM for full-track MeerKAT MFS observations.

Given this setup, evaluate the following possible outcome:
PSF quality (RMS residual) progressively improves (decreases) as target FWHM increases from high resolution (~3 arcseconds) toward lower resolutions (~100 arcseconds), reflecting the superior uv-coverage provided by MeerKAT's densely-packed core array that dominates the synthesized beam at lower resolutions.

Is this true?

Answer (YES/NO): NO